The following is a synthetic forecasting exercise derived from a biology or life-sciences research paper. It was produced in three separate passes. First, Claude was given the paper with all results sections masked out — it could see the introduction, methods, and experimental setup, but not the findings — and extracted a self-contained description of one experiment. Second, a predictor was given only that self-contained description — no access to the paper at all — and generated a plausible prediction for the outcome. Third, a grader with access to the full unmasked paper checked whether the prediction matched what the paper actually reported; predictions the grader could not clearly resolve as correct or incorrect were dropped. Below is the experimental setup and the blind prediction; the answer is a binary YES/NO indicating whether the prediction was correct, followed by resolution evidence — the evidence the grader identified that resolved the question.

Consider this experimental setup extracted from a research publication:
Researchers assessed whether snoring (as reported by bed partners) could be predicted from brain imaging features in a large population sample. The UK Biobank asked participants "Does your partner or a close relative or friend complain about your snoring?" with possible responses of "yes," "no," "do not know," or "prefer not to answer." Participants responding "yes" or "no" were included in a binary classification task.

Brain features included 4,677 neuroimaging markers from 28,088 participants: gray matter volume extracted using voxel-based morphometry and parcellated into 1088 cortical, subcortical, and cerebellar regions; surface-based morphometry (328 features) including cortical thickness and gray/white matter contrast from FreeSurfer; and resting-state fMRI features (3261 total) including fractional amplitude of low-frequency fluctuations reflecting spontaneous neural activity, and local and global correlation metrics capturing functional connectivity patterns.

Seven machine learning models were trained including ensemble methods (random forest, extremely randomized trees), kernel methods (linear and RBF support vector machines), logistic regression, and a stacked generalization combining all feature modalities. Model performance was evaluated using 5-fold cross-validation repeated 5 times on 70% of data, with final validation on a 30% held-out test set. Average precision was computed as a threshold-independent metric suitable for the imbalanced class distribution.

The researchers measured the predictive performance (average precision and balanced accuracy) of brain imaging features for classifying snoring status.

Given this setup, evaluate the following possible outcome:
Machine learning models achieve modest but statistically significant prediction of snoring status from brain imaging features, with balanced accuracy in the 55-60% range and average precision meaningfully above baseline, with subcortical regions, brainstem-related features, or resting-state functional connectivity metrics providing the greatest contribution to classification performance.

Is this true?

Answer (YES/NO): NO